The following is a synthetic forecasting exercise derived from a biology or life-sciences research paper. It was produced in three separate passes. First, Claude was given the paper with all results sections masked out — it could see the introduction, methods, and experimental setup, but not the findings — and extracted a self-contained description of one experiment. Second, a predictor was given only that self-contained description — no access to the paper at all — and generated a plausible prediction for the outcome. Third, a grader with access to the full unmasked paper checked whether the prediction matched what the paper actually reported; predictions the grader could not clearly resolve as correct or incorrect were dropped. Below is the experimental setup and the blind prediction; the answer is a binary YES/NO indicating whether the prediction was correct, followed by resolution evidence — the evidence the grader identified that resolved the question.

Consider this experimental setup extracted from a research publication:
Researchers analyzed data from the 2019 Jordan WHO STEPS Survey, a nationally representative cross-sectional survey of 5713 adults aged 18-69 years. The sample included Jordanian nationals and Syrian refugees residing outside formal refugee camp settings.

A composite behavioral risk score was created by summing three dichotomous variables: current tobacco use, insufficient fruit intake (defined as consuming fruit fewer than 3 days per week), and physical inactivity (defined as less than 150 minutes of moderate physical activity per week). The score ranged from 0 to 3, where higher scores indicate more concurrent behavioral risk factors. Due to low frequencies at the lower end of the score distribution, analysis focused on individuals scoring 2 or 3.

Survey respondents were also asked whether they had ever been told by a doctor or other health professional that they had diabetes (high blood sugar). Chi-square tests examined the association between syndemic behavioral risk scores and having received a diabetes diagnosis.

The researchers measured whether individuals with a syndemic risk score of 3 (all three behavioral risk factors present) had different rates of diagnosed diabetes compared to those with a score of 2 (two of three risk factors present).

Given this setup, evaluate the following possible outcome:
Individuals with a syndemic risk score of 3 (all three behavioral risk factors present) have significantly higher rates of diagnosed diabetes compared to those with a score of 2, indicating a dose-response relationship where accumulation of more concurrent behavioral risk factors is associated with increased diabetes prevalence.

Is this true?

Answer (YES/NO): NO